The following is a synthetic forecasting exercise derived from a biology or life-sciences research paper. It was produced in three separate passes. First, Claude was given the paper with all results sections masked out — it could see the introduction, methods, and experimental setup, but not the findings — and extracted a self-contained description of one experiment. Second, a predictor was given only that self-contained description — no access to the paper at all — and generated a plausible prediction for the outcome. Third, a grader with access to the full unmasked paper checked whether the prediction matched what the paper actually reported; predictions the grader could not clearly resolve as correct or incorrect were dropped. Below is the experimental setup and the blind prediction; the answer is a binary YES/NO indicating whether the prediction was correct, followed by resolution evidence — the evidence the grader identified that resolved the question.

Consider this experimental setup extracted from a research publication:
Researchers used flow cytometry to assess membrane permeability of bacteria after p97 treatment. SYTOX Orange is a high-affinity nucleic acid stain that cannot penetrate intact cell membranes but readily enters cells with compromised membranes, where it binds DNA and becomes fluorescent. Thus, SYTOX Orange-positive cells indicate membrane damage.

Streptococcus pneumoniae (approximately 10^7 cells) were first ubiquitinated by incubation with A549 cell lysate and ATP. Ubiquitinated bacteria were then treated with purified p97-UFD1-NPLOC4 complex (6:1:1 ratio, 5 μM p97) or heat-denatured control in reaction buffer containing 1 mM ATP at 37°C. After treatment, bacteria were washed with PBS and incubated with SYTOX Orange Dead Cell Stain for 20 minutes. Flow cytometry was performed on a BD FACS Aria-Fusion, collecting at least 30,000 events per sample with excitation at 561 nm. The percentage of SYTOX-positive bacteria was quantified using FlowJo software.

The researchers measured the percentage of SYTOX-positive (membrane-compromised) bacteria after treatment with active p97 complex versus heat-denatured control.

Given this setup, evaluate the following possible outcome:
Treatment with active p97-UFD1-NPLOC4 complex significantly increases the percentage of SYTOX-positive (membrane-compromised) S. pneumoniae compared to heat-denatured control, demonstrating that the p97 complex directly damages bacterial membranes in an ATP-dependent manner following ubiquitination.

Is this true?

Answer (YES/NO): YES